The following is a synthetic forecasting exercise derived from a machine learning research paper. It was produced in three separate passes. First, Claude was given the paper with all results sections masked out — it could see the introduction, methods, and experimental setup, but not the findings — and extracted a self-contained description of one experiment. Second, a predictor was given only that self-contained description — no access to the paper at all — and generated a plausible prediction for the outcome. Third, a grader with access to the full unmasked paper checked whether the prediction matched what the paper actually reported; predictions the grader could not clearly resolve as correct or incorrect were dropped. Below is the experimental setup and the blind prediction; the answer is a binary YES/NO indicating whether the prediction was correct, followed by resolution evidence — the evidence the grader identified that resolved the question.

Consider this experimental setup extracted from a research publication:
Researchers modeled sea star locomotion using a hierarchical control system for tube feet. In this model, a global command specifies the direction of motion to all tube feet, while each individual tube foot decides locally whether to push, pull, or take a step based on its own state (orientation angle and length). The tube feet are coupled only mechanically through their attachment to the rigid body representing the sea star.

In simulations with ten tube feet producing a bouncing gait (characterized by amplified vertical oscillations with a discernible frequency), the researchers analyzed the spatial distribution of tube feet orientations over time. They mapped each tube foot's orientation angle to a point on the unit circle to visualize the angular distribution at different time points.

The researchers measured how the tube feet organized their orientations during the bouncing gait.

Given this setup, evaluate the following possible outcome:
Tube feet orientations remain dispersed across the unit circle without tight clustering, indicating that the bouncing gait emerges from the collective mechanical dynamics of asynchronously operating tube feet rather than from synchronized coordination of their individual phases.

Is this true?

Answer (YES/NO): NO